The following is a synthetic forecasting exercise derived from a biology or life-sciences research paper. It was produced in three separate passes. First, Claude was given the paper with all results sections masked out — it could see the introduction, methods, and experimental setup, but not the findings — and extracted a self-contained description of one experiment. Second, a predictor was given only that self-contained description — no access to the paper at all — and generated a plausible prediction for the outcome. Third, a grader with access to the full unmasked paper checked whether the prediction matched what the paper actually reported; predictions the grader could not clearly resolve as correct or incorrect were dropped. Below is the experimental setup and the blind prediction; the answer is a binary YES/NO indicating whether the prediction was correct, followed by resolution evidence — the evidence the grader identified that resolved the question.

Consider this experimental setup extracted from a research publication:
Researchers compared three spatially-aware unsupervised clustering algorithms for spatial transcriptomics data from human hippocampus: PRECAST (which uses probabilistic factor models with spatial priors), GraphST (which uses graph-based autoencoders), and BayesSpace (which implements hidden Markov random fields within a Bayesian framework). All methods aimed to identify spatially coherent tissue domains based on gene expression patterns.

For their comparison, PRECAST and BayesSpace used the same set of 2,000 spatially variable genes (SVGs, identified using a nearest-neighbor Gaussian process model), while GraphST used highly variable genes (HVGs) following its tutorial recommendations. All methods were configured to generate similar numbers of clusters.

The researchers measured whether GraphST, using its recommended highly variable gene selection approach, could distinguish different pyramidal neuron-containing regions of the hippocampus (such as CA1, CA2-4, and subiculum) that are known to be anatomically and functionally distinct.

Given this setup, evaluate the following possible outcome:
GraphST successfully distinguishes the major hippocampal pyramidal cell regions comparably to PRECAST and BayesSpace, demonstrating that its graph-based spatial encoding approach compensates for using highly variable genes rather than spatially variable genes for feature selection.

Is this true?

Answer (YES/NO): NO